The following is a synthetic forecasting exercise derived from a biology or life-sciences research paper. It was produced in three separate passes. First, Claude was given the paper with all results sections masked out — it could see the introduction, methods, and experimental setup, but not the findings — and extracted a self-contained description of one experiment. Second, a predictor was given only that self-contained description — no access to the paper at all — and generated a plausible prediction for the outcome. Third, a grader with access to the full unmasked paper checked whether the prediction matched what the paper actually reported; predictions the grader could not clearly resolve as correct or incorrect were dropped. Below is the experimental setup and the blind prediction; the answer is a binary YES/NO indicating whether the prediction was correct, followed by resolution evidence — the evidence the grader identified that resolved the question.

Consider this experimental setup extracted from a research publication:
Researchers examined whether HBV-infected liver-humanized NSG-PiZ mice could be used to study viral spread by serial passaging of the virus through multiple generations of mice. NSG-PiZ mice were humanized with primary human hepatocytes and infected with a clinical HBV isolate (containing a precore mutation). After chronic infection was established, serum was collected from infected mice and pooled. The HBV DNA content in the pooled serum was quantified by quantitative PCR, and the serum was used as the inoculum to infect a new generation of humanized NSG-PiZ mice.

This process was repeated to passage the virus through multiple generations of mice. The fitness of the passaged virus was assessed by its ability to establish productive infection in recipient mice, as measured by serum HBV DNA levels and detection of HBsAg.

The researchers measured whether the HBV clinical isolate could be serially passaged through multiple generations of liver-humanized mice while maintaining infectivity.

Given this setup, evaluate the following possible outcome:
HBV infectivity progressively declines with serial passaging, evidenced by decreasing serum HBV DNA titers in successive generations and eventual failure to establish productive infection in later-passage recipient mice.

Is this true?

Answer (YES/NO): NO